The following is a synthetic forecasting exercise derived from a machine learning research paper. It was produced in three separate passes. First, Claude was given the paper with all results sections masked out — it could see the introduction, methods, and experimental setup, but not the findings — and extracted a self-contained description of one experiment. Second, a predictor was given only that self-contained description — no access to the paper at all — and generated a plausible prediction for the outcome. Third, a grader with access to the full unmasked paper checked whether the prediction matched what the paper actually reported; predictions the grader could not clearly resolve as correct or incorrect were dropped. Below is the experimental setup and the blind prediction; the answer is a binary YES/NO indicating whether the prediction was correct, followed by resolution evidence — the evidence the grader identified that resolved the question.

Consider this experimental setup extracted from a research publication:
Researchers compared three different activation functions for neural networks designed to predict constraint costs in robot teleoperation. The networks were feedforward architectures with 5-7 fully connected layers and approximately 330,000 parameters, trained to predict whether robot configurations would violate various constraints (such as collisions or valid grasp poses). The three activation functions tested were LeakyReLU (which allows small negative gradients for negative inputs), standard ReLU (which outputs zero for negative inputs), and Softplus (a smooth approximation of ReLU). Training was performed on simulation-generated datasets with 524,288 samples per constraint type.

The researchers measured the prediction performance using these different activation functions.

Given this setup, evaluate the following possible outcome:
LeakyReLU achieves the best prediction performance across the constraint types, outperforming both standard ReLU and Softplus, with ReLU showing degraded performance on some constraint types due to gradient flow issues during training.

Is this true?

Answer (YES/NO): NO